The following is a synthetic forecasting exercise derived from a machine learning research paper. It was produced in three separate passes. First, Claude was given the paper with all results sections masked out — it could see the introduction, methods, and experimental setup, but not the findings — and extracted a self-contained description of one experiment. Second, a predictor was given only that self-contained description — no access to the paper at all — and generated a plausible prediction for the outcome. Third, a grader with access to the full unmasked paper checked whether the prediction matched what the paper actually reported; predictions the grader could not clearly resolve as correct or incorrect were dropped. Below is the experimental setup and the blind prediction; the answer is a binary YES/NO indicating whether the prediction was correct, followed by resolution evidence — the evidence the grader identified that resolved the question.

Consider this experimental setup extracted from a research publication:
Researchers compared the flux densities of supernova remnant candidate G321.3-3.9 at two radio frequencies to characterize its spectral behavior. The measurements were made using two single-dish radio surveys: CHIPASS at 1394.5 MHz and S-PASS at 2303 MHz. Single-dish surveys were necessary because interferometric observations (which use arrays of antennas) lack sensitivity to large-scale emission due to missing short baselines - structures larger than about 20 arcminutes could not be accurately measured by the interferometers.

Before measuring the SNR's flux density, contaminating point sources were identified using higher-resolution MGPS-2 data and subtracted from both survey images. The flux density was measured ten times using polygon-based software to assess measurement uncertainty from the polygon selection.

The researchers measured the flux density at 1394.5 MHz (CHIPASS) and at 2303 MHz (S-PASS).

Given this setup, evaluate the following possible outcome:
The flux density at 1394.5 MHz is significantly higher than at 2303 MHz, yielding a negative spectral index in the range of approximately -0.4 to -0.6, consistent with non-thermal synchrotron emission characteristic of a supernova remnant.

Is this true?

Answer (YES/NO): NO